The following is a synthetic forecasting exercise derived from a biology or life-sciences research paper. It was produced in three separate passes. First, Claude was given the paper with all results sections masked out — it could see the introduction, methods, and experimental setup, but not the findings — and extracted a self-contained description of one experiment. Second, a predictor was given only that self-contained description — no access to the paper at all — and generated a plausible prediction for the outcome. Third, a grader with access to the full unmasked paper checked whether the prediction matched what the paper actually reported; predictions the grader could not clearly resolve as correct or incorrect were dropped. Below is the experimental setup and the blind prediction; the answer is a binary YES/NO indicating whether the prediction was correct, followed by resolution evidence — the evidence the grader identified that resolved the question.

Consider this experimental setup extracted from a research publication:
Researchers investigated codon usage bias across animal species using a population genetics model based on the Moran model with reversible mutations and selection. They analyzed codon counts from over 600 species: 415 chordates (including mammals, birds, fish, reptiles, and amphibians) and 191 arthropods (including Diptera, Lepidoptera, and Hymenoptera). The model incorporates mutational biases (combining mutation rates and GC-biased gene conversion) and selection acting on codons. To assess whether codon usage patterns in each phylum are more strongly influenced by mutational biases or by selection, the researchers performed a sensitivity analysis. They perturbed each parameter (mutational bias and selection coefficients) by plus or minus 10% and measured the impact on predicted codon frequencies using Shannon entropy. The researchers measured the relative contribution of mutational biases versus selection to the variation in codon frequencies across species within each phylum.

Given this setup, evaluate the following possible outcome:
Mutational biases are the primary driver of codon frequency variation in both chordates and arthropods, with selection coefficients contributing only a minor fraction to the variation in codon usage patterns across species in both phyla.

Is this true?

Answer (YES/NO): YES